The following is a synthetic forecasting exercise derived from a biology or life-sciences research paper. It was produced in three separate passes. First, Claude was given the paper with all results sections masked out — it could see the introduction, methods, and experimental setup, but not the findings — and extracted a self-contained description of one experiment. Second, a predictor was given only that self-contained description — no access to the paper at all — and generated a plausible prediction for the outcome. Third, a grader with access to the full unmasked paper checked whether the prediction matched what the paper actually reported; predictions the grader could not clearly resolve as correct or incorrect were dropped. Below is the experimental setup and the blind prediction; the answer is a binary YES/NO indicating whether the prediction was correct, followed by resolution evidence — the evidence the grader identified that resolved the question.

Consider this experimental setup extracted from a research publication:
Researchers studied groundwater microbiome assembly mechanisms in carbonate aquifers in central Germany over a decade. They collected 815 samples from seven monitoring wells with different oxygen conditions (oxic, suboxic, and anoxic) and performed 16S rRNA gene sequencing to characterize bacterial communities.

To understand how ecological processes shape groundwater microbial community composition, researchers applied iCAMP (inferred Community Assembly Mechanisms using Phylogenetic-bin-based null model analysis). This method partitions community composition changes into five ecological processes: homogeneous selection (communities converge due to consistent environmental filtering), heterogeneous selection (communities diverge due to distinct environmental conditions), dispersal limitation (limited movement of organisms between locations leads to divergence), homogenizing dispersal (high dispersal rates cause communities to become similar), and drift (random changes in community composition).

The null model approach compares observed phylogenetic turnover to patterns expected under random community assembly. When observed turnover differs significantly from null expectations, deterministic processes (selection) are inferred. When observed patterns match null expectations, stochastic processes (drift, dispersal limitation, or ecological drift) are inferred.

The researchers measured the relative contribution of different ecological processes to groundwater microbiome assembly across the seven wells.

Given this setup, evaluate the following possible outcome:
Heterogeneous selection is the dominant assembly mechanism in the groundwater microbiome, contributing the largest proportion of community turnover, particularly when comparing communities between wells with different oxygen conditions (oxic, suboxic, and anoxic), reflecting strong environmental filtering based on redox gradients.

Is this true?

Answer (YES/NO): NO